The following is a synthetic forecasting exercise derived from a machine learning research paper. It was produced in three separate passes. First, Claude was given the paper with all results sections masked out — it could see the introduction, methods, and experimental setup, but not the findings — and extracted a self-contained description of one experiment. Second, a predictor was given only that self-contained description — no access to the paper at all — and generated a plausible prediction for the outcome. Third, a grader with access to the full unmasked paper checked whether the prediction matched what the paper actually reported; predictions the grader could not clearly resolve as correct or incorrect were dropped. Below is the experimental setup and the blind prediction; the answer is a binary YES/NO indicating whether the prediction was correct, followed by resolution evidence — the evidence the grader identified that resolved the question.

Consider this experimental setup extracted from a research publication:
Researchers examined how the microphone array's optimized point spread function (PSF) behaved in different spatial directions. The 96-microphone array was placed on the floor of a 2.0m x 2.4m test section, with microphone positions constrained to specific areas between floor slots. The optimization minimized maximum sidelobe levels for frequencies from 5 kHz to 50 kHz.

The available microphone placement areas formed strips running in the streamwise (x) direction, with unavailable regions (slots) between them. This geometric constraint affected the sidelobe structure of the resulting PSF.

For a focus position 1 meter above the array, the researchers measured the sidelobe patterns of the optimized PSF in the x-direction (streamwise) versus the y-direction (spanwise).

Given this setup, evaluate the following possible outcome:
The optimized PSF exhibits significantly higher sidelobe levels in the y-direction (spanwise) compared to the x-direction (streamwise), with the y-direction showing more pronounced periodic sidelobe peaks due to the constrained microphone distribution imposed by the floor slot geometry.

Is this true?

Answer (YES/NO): YES